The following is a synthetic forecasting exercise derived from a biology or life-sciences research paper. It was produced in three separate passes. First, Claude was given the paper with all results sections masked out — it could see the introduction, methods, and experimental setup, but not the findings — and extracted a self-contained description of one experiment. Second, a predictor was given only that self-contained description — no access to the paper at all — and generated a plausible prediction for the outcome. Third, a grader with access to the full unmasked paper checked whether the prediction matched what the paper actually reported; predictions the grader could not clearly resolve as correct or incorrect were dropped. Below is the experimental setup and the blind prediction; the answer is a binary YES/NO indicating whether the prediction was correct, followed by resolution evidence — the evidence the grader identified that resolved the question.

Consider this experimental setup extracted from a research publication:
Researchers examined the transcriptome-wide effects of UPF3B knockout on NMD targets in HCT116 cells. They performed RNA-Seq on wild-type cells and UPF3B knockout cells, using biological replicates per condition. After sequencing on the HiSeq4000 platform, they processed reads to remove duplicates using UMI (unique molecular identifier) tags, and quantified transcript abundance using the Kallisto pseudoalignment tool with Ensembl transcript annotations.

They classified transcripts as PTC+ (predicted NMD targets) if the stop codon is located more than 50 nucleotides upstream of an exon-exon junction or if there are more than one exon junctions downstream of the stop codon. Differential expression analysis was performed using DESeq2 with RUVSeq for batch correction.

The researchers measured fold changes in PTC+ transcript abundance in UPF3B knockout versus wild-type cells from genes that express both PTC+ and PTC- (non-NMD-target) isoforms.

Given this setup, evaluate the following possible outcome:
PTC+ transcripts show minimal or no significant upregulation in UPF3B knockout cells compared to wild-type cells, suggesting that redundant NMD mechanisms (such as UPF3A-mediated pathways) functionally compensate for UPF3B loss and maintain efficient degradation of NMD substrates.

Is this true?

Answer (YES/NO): NO